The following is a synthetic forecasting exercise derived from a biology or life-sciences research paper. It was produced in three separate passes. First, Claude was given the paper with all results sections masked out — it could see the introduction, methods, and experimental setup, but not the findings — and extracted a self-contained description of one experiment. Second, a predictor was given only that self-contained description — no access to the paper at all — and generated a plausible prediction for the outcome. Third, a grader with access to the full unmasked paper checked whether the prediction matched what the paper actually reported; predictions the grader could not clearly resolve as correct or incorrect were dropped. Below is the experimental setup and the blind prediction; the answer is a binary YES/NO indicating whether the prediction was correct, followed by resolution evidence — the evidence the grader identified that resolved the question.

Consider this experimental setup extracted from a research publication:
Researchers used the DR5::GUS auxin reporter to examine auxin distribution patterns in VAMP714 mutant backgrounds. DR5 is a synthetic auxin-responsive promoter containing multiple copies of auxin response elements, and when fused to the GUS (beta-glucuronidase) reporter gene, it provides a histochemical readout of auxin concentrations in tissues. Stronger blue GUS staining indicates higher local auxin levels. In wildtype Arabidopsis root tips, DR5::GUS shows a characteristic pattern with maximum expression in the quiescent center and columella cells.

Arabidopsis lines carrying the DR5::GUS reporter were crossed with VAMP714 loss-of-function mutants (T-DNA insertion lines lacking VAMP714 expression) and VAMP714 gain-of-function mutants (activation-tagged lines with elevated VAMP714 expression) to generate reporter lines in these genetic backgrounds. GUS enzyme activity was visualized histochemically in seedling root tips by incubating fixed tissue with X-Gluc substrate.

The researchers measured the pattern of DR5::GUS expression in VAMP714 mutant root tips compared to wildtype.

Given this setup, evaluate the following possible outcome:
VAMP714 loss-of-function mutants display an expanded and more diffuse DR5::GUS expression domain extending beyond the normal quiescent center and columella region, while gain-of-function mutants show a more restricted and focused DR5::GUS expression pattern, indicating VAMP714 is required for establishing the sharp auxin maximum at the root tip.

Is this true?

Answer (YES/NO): NO